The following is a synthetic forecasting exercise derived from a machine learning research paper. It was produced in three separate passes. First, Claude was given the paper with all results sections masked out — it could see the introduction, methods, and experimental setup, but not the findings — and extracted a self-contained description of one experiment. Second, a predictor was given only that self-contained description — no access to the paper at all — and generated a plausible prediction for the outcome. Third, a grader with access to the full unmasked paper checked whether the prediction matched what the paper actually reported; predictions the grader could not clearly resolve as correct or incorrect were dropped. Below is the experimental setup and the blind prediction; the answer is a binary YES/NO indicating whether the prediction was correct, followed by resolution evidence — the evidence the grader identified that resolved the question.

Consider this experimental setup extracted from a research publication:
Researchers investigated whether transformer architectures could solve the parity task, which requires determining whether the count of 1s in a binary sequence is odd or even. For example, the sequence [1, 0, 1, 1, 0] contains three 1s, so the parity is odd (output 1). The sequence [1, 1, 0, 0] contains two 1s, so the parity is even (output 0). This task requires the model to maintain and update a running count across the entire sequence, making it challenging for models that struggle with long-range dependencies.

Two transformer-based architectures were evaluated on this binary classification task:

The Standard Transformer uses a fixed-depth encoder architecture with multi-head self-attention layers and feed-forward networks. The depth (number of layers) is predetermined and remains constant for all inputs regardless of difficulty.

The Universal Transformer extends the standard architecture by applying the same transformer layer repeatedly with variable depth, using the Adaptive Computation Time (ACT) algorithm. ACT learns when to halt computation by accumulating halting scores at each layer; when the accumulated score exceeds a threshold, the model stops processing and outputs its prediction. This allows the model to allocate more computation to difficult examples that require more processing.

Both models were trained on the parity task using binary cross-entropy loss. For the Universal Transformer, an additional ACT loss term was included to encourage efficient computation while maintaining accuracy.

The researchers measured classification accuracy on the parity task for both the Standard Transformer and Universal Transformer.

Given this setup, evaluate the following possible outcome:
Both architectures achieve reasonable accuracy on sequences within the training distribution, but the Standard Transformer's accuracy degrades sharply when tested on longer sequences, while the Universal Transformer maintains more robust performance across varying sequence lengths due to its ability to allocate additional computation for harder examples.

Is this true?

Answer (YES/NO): NO